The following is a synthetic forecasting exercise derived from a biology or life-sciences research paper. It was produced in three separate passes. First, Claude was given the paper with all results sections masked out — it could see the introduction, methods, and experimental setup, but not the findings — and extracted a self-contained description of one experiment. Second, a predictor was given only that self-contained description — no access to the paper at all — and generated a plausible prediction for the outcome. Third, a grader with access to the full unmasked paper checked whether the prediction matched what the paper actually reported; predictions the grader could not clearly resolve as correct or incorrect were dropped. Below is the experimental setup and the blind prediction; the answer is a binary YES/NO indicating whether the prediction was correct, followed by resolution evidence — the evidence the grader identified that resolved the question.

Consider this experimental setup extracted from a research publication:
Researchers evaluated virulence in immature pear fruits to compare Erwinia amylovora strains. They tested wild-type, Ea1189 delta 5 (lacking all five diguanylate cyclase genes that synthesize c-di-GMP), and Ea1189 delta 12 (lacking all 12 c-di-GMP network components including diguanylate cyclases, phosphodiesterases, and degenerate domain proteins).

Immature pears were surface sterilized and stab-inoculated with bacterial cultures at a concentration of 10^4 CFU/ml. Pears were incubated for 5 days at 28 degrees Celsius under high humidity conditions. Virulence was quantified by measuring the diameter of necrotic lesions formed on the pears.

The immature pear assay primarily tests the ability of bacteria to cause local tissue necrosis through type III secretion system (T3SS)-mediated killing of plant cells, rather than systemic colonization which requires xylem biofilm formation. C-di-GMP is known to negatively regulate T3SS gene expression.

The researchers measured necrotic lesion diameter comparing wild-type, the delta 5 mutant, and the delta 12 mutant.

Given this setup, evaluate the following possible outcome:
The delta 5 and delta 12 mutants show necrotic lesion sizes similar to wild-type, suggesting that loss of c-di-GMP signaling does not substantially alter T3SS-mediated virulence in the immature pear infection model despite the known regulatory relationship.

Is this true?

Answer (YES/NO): NO